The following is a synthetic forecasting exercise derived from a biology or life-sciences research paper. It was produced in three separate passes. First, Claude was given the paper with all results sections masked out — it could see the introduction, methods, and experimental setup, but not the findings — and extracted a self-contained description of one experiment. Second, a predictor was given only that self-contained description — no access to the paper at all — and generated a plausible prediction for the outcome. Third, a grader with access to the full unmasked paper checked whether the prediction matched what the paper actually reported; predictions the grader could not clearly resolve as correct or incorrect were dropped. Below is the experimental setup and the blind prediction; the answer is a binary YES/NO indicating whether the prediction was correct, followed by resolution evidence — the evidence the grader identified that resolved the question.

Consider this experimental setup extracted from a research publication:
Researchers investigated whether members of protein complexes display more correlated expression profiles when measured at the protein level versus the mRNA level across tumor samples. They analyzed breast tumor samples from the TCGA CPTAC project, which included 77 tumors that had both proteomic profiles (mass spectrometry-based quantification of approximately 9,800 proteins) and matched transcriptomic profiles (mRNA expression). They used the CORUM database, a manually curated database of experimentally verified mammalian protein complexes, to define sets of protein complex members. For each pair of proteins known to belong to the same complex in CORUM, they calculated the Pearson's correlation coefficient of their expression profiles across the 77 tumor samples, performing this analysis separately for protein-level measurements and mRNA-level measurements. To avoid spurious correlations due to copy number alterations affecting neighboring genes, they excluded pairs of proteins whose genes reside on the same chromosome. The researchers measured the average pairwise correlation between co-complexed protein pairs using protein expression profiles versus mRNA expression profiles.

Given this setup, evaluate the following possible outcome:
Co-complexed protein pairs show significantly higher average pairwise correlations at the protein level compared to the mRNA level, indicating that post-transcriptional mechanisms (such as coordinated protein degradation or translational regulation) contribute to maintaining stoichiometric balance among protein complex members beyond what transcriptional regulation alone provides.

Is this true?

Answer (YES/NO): YES